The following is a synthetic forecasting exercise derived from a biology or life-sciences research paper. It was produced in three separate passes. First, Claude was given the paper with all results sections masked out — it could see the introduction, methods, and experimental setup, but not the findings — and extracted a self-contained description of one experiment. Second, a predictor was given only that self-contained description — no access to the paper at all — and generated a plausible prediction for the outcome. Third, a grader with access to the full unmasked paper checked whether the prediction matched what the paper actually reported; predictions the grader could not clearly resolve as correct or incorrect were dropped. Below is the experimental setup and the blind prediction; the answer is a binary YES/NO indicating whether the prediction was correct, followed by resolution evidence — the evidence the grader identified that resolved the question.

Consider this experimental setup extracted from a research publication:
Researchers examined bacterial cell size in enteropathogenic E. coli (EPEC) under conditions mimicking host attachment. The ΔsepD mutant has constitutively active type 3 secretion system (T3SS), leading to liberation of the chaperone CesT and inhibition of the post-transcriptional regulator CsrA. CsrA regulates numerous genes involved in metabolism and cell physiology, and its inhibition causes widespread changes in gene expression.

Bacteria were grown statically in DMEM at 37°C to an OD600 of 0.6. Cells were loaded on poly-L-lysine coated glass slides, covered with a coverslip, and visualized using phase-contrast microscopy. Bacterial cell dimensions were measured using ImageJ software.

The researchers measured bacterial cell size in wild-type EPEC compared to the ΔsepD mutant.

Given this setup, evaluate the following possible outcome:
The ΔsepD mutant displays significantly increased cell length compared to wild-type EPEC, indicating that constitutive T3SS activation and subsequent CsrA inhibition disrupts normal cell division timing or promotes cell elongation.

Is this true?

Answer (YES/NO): YES